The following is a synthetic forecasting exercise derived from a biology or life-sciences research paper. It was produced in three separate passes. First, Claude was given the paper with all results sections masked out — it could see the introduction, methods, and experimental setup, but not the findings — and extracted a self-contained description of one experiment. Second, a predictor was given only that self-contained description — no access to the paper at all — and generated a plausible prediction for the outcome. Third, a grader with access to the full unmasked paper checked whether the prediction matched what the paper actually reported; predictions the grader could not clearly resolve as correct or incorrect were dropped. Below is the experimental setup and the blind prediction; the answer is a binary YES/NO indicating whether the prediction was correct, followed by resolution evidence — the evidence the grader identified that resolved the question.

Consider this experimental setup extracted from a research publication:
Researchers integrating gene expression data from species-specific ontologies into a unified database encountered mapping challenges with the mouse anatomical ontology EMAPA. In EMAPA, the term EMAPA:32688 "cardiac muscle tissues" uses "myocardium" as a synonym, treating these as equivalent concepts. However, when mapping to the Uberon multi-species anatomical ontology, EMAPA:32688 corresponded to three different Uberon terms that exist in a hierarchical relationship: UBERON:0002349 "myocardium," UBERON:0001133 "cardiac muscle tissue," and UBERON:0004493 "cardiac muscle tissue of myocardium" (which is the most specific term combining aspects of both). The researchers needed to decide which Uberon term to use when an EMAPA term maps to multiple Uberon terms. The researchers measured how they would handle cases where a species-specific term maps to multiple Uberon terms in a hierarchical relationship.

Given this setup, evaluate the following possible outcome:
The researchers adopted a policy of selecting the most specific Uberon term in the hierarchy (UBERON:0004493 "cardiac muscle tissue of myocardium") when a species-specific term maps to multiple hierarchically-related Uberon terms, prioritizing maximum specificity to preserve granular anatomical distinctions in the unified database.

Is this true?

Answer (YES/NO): YES